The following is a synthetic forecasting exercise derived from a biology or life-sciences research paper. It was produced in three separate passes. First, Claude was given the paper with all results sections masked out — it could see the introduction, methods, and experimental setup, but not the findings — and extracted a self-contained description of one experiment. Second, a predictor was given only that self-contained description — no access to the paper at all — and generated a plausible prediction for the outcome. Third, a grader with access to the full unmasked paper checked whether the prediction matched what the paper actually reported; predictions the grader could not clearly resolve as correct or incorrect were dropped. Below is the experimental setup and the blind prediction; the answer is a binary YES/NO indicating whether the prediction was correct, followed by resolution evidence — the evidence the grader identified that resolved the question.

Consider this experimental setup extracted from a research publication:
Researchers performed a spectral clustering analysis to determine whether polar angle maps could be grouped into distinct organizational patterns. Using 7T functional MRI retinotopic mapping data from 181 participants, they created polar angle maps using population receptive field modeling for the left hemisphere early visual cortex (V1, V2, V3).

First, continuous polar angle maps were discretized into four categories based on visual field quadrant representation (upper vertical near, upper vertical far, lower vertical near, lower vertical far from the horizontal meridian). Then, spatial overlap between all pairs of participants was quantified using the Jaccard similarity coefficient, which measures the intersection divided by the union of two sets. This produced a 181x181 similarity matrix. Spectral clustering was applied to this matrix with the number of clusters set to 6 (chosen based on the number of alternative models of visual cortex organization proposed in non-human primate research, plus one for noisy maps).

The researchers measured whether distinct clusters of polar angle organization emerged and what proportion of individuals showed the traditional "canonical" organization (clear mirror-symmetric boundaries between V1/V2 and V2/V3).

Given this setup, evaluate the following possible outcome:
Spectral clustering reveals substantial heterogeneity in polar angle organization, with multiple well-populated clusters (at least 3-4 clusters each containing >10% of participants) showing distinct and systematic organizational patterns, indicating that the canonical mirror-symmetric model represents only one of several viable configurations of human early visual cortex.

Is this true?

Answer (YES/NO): YES